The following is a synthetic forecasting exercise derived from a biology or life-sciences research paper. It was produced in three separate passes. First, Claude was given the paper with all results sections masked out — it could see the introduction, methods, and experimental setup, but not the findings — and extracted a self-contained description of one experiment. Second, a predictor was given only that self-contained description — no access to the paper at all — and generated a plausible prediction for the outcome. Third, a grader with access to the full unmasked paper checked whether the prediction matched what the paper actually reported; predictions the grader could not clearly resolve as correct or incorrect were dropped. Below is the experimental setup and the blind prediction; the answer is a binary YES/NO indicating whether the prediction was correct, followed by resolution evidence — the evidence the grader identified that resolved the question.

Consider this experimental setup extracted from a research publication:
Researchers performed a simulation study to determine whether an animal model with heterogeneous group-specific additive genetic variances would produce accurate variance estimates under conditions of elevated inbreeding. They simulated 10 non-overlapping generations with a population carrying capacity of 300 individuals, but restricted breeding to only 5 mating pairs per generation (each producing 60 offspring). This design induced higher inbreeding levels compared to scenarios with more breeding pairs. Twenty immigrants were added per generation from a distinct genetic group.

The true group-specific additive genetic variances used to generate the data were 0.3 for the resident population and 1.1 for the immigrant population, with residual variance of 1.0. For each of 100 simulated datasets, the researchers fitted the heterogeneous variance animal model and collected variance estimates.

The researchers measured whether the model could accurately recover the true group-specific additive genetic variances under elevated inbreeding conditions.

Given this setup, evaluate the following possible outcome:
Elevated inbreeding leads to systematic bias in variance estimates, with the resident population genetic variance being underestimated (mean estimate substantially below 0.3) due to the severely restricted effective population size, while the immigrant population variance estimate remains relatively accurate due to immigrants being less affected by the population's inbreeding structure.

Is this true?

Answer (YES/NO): NO